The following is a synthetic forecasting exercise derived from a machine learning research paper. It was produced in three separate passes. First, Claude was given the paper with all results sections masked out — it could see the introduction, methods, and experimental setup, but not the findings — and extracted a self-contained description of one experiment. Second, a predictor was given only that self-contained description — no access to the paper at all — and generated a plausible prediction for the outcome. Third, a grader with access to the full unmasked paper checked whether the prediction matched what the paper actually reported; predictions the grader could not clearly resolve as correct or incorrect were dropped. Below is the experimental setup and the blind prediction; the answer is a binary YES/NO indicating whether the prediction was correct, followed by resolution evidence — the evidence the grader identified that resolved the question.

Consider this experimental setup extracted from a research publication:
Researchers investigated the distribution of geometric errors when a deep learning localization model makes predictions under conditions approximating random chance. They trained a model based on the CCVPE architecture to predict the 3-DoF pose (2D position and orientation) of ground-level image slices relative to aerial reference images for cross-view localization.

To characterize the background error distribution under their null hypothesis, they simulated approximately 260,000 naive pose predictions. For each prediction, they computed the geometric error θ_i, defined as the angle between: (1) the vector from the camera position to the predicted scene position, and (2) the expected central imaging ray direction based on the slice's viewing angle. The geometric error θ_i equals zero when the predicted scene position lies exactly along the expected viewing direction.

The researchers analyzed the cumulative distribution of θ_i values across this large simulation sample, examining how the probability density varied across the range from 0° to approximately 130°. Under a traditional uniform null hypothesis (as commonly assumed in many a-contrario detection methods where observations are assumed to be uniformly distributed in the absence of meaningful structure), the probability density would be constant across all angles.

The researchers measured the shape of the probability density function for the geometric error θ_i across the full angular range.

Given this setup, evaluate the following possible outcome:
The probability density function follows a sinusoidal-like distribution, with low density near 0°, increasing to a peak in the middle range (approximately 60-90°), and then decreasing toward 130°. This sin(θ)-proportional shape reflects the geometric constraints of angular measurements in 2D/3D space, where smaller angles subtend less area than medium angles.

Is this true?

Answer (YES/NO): NO